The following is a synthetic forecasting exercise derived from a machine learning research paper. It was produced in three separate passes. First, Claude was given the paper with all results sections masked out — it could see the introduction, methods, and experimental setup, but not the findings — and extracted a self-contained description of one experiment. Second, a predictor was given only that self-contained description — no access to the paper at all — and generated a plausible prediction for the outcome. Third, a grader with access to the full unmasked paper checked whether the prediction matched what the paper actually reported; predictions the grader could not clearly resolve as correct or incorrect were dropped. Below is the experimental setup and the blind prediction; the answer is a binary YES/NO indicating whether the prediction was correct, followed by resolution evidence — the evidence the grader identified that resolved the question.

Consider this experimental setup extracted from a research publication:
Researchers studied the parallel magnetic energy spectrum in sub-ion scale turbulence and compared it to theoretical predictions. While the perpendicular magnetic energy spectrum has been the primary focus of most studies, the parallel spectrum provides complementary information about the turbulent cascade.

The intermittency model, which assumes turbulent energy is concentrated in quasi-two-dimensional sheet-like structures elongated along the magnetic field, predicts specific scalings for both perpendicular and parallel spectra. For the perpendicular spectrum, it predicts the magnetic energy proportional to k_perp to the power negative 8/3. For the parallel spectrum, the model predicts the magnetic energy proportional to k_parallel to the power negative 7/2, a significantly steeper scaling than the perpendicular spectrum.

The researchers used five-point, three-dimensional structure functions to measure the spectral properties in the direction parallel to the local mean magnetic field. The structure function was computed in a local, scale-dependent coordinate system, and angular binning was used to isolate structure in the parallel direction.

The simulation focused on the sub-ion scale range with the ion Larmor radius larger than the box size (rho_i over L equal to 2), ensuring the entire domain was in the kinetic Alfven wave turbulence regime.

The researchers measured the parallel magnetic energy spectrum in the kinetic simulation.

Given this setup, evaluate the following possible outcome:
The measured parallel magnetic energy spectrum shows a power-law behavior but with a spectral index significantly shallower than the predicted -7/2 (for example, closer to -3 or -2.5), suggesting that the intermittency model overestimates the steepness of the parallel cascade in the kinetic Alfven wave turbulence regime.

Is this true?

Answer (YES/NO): NO